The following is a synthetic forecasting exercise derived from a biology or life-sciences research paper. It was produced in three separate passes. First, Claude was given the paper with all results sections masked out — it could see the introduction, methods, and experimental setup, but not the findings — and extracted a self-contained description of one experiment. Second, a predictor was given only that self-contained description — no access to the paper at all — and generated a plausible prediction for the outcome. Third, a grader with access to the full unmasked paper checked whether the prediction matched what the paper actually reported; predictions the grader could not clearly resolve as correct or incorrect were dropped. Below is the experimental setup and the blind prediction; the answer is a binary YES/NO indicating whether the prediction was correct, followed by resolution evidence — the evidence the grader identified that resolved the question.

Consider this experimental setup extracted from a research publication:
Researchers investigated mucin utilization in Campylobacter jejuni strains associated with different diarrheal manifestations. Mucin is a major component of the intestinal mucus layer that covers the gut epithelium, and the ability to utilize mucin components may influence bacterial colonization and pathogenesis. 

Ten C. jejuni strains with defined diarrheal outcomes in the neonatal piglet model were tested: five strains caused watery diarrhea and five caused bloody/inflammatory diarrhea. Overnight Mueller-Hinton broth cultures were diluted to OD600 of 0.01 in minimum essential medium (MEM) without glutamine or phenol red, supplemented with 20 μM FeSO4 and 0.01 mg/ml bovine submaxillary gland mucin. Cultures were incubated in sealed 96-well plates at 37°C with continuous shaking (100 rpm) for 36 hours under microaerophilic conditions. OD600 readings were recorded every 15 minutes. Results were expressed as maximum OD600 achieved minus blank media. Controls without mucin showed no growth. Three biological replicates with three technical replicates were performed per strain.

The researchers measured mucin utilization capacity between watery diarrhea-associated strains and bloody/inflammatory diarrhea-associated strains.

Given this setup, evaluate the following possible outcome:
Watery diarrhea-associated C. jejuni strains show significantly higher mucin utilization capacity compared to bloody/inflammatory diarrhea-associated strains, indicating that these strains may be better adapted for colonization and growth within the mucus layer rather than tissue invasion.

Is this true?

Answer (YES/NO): NO